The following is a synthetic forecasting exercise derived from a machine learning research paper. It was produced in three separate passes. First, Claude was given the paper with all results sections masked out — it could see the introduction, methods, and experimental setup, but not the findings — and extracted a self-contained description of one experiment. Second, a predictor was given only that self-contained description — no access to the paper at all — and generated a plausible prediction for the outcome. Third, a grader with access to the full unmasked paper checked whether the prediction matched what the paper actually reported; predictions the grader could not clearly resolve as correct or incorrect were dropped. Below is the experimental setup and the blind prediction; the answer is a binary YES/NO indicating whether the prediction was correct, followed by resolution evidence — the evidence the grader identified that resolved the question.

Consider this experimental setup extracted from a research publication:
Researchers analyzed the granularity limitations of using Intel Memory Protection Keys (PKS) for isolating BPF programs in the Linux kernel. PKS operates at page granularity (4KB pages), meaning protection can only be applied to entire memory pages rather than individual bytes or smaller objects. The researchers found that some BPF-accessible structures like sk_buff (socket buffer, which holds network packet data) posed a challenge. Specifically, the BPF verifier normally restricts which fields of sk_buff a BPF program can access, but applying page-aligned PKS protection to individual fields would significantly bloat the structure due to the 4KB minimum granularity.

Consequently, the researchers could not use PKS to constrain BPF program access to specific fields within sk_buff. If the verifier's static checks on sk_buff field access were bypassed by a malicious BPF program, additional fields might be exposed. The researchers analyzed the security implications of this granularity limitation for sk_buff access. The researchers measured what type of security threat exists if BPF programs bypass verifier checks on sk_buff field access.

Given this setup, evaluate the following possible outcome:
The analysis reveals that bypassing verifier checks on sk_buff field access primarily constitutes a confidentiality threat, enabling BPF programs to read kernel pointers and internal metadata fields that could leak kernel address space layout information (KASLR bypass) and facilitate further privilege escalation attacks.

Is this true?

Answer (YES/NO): NO